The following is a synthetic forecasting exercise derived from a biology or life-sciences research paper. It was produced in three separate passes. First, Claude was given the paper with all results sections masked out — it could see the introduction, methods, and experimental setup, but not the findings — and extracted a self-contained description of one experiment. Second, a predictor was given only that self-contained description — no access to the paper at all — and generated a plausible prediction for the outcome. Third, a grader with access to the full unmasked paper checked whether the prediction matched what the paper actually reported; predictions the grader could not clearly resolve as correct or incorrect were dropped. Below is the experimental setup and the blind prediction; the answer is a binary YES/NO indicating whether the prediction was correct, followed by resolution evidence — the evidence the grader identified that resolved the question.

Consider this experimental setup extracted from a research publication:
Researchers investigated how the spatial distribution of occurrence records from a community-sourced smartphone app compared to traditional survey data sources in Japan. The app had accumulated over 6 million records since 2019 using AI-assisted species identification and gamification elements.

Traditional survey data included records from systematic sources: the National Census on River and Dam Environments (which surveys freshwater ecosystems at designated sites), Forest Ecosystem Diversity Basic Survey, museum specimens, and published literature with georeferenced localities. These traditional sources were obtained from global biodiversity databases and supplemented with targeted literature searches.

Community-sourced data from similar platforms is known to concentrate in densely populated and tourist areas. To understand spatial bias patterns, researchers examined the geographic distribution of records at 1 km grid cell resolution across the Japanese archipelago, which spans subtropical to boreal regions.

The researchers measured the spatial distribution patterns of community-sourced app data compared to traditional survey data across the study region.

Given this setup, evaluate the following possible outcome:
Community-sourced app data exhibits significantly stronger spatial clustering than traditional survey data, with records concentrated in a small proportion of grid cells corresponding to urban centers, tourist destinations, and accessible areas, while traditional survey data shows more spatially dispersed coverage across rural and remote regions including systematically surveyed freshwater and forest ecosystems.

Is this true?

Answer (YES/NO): NO